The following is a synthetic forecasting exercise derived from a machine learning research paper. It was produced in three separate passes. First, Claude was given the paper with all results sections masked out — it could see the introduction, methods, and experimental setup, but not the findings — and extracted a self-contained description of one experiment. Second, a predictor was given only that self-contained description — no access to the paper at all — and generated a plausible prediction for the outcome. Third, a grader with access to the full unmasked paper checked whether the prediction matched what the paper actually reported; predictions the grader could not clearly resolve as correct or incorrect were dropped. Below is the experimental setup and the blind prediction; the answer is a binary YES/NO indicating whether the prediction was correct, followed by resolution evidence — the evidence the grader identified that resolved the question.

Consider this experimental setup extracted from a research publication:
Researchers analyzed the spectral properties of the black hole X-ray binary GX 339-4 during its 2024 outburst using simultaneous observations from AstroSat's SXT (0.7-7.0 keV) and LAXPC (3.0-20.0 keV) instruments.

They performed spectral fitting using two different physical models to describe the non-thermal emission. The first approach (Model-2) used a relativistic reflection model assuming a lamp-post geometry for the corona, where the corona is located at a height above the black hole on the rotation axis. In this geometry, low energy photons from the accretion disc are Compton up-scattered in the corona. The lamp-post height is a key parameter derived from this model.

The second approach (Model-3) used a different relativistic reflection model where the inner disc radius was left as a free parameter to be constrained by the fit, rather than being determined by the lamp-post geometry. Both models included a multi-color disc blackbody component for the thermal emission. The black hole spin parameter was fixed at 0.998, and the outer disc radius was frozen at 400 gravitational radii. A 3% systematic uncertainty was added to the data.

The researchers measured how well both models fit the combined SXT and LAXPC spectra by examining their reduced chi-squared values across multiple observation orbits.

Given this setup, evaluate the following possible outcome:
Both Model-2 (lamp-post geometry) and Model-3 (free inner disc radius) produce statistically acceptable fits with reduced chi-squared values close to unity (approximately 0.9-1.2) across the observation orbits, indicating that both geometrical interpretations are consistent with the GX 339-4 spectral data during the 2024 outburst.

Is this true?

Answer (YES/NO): YES